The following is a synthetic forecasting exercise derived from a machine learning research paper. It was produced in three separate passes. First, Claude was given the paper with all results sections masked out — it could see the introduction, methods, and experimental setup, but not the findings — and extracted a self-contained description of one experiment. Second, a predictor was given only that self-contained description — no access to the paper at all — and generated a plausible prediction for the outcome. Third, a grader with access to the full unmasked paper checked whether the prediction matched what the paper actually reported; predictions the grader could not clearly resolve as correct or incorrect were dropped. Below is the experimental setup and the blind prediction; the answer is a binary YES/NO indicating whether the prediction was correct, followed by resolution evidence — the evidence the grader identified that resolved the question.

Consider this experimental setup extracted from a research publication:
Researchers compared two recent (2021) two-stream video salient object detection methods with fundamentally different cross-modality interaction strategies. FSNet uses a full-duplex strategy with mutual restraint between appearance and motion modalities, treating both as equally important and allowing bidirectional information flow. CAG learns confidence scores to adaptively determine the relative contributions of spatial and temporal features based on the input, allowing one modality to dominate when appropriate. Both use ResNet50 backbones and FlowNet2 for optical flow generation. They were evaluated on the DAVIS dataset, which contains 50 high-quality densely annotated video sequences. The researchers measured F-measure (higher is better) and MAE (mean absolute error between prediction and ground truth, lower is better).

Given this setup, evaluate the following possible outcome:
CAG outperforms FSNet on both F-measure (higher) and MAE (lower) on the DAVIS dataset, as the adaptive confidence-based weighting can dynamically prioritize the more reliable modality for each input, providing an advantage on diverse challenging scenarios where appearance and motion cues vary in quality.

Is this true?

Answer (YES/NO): NO